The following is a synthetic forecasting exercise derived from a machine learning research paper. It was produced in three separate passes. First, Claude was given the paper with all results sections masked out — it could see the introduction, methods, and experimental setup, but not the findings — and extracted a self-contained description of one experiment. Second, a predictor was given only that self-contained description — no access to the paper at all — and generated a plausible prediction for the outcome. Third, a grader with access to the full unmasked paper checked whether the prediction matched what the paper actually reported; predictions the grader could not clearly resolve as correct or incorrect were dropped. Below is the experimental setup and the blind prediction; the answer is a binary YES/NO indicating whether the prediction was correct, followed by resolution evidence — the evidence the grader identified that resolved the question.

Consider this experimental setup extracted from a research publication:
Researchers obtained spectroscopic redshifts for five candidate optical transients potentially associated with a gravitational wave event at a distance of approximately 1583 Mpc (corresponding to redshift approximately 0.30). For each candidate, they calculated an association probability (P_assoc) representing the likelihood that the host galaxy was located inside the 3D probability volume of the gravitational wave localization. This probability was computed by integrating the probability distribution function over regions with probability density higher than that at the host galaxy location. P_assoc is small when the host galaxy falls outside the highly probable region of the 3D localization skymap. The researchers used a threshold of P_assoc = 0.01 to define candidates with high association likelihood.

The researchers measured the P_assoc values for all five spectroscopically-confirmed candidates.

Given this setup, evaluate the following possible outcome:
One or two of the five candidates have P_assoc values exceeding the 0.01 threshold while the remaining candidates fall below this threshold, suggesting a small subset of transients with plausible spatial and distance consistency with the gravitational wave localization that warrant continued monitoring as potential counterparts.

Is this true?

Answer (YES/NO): YES